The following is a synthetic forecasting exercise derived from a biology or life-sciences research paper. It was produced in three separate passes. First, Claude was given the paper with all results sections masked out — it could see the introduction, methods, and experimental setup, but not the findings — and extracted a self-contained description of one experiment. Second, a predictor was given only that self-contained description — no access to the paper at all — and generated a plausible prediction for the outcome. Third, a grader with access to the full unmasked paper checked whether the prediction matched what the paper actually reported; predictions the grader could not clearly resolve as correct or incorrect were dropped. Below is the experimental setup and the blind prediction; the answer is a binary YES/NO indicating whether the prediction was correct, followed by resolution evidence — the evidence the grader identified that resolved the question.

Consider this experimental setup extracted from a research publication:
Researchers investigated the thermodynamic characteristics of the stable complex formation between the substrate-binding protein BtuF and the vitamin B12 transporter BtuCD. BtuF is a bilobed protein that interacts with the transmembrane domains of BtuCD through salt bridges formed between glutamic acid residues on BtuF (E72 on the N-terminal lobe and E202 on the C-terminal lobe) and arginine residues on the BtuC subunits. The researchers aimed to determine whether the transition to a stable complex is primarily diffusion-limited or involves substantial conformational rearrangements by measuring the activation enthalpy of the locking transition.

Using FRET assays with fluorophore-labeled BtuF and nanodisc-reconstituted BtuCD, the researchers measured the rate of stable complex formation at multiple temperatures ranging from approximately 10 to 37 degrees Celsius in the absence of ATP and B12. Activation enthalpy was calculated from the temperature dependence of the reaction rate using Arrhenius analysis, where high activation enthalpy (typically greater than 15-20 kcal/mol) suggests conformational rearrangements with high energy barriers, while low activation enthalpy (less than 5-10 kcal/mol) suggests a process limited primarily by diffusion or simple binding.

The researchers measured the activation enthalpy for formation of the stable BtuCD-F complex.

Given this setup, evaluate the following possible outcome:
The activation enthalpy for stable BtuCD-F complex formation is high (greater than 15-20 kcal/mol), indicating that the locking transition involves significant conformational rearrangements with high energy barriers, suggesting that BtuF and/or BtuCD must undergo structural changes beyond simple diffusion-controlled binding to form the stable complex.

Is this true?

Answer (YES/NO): YES